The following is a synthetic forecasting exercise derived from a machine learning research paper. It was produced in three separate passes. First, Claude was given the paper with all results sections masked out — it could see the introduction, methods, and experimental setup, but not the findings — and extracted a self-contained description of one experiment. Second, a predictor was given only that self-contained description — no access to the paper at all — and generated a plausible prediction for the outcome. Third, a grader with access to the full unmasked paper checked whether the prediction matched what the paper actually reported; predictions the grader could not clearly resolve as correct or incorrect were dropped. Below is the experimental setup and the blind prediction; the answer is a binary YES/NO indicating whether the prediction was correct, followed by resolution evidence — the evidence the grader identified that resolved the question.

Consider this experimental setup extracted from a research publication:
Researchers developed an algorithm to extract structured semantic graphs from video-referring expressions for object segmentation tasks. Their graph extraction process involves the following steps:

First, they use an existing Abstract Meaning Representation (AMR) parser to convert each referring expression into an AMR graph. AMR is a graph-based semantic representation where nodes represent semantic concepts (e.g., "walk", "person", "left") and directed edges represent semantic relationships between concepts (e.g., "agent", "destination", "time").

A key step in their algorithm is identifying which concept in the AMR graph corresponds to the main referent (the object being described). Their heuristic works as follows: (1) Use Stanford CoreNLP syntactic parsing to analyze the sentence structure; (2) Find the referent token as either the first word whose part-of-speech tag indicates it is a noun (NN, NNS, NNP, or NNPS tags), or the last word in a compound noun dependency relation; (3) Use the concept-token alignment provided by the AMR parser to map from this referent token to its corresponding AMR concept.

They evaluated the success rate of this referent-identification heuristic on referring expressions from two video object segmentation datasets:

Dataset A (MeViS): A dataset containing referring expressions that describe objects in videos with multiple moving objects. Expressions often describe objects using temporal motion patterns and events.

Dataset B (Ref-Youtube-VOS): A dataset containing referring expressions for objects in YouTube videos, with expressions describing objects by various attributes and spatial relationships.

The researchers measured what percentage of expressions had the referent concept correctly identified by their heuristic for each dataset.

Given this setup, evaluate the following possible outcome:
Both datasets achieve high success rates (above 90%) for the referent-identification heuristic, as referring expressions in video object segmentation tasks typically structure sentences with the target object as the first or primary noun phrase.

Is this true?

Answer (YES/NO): YES